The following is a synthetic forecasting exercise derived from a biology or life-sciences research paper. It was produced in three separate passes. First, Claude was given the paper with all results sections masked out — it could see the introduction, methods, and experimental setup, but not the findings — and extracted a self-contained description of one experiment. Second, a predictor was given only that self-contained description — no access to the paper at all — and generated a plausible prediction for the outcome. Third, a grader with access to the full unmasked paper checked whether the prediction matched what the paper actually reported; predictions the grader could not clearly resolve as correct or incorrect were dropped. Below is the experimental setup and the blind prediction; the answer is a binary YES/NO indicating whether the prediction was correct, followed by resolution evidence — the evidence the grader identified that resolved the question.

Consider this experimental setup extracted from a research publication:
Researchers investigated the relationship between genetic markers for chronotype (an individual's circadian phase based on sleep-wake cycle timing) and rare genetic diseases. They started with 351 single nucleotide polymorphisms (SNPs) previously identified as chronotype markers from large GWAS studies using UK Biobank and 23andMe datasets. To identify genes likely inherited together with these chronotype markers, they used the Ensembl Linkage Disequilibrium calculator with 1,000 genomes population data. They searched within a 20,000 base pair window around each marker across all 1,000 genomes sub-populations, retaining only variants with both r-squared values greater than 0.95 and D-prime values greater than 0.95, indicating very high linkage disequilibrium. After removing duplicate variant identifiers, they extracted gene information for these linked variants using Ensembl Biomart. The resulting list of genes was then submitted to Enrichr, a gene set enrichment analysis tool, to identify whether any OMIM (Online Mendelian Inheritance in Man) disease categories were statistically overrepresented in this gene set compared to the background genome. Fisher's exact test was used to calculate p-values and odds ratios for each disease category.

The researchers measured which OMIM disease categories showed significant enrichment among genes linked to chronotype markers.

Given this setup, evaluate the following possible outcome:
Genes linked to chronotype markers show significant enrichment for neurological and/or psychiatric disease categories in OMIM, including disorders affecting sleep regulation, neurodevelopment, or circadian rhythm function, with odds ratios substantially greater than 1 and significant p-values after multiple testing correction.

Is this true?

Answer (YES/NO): NO